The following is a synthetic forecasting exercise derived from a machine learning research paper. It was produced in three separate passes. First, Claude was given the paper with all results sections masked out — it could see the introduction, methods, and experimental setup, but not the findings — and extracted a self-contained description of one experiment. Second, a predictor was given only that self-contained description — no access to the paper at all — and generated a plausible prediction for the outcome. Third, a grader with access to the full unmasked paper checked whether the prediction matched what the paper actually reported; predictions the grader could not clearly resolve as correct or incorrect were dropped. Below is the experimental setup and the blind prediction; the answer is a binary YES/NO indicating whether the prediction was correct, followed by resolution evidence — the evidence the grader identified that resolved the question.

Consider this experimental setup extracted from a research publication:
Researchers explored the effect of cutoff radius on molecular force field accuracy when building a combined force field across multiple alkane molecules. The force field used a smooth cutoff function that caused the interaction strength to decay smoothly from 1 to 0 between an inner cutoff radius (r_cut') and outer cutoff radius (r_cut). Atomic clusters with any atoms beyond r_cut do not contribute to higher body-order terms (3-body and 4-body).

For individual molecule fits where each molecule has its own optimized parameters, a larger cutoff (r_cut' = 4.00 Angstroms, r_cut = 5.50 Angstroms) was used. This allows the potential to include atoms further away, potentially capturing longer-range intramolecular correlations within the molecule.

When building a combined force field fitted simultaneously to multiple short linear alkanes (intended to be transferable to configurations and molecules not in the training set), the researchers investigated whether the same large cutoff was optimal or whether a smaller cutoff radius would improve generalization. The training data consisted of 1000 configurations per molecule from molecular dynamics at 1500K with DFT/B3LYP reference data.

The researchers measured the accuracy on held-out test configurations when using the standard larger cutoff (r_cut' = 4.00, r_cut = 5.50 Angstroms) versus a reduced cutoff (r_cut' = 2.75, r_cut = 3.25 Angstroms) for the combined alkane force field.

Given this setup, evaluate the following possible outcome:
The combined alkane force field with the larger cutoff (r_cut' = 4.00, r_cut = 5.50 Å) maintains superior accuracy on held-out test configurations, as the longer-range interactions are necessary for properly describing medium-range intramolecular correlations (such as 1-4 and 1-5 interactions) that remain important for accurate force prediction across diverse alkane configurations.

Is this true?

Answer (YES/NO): NO